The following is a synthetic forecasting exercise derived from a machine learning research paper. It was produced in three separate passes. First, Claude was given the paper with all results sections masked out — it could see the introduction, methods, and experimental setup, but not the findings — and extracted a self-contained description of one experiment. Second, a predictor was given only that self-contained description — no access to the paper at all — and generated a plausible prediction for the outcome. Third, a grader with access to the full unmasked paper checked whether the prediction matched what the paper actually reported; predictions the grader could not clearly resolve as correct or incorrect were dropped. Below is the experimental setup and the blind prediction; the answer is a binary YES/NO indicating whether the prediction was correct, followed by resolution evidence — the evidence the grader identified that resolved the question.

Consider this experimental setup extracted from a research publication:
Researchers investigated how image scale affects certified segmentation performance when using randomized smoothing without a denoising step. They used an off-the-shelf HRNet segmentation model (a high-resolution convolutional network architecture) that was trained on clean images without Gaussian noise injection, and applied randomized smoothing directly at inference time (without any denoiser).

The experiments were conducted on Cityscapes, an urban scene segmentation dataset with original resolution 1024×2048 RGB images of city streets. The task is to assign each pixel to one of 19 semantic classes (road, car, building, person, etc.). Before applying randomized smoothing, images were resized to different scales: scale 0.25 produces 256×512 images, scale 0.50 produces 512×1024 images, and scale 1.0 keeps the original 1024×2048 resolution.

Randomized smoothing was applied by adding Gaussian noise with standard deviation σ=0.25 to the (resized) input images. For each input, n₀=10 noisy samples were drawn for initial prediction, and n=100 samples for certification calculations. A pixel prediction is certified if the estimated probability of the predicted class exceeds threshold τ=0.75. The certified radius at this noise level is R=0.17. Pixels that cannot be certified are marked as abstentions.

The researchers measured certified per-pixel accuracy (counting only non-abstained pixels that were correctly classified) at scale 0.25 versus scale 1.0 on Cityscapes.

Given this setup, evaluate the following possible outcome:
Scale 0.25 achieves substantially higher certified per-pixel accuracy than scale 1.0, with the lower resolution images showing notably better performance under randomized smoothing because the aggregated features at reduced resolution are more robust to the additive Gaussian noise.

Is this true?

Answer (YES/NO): YES